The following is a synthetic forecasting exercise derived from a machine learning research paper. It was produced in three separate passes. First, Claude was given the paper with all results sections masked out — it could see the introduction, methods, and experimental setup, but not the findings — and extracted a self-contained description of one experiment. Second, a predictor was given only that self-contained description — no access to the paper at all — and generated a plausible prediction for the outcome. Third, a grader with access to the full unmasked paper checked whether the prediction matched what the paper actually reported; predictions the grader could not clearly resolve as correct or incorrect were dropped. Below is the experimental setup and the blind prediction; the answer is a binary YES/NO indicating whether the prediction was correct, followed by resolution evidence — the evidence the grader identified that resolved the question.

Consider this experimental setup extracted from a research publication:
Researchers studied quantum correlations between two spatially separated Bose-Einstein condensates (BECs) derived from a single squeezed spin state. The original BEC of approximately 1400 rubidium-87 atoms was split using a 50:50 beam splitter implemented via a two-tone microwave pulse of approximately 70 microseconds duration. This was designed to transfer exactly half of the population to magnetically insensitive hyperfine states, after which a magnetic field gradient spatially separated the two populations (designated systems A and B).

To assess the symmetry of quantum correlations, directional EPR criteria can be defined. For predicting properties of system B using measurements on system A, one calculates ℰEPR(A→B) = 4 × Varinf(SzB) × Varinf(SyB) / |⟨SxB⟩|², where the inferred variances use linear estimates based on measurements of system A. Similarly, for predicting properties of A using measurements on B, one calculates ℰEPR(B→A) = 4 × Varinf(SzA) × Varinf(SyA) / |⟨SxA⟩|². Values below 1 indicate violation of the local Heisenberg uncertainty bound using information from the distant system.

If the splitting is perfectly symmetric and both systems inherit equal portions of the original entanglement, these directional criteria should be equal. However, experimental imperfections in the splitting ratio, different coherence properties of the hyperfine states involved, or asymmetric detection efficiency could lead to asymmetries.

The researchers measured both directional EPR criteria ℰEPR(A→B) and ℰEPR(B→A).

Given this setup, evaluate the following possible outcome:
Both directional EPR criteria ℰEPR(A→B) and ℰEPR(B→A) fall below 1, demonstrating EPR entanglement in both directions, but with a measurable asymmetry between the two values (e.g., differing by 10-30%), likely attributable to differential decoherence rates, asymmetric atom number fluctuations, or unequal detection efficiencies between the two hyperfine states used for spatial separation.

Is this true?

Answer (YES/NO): NO